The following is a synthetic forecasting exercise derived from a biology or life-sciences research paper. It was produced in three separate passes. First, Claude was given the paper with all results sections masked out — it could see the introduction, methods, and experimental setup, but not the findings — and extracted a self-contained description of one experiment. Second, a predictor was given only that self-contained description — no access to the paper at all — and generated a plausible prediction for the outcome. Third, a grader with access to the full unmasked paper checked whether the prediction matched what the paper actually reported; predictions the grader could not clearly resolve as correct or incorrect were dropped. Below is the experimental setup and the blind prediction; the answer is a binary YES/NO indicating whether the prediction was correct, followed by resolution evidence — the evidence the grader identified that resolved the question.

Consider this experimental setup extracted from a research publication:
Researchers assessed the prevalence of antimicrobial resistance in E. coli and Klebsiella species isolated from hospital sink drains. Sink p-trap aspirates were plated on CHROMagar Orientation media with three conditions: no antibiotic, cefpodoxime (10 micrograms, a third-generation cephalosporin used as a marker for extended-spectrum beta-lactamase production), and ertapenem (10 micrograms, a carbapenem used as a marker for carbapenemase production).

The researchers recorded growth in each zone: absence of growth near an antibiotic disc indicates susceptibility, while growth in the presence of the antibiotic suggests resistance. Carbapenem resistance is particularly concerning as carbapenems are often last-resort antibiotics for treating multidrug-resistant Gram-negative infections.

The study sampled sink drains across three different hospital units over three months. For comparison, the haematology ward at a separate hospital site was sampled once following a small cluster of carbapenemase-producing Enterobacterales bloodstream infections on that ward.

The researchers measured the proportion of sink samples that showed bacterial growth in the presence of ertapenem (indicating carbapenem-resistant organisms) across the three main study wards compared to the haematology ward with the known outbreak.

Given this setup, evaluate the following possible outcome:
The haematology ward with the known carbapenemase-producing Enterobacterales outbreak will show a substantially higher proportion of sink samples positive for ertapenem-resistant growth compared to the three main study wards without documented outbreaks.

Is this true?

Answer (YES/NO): NO